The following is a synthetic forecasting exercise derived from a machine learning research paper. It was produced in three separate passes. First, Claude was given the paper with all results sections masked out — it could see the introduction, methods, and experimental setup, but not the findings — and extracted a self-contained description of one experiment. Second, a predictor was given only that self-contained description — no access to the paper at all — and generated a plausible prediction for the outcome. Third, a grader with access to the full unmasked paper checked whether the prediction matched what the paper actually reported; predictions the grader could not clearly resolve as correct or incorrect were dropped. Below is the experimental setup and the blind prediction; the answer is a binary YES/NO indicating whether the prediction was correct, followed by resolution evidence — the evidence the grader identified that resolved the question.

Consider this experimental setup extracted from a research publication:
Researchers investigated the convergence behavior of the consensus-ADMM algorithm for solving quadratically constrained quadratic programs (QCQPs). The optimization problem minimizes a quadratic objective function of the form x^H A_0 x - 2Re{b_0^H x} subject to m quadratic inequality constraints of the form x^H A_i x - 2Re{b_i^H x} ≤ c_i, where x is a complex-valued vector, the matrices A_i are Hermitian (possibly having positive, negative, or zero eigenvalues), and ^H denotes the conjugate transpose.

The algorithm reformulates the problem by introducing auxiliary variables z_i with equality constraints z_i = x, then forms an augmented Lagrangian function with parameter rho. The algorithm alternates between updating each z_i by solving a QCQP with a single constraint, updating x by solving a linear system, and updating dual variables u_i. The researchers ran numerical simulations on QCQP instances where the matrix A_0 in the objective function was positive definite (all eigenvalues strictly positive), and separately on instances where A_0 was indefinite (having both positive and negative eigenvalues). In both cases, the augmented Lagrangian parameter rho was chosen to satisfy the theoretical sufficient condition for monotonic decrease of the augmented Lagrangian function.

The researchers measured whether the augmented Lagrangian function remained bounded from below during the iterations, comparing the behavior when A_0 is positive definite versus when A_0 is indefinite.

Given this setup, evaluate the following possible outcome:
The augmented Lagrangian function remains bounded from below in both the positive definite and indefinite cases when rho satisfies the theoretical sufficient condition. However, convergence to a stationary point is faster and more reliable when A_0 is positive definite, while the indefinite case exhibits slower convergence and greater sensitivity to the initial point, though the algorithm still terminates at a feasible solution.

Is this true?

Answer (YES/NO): NO